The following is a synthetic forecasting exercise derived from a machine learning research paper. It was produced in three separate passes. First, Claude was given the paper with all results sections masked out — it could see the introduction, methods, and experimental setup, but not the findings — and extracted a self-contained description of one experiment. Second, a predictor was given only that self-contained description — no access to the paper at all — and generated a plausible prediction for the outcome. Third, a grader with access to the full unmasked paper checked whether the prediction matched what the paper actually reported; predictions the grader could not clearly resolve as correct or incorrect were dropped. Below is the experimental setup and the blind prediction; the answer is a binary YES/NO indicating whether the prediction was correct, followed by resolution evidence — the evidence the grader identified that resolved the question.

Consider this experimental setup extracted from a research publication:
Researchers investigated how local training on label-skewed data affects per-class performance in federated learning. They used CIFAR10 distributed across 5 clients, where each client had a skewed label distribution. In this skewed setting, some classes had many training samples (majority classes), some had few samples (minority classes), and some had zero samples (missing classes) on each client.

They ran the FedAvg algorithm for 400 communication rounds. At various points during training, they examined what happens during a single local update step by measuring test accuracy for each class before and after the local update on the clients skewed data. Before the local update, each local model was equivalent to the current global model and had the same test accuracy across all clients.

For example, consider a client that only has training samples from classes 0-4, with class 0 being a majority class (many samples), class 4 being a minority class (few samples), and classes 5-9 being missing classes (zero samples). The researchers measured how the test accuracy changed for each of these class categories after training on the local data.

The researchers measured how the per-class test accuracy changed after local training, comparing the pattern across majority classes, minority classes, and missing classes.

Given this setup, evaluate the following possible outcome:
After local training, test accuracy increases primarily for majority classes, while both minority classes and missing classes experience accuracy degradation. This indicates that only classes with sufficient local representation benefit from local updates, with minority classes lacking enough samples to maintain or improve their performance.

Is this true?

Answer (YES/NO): YES